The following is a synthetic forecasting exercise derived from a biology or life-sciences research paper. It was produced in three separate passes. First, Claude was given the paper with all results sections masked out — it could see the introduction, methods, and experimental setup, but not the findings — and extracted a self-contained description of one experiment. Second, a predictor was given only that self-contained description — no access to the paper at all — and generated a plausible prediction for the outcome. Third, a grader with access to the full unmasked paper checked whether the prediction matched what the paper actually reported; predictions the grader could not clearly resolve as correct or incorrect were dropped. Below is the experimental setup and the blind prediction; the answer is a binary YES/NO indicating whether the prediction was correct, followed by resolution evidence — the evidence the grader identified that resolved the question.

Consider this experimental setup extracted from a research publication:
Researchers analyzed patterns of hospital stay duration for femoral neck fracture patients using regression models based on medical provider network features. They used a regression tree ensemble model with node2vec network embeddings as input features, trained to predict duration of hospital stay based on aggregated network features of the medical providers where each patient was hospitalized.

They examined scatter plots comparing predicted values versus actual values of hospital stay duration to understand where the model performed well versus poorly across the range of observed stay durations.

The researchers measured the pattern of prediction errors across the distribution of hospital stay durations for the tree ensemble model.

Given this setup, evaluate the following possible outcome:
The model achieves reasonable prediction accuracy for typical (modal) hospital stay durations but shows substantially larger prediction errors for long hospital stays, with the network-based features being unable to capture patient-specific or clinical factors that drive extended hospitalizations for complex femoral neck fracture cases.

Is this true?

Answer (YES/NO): YES